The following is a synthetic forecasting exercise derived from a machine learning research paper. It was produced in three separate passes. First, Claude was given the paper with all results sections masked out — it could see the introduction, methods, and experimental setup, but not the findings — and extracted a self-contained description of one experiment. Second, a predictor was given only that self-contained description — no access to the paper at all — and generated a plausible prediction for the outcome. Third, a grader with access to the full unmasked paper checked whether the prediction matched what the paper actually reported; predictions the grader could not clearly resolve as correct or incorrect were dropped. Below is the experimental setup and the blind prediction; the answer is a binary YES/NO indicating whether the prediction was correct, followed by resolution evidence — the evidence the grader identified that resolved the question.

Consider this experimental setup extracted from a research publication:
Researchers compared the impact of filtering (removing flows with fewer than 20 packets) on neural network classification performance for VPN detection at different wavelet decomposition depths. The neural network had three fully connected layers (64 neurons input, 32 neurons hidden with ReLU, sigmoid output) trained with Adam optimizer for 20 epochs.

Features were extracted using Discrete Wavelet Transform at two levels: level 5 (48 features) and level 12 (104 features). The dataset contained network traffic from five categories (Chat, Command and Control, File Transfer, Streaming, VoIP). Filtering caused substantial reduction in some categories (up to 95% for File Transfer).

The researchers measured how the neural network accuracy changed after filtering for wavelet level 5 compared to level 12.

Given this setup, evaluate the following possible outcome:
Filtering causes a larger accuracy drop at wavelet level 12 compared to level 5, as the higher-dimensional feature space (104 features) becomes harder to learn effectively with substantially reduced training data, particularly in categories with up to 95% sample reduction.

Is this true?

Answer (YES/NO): YES